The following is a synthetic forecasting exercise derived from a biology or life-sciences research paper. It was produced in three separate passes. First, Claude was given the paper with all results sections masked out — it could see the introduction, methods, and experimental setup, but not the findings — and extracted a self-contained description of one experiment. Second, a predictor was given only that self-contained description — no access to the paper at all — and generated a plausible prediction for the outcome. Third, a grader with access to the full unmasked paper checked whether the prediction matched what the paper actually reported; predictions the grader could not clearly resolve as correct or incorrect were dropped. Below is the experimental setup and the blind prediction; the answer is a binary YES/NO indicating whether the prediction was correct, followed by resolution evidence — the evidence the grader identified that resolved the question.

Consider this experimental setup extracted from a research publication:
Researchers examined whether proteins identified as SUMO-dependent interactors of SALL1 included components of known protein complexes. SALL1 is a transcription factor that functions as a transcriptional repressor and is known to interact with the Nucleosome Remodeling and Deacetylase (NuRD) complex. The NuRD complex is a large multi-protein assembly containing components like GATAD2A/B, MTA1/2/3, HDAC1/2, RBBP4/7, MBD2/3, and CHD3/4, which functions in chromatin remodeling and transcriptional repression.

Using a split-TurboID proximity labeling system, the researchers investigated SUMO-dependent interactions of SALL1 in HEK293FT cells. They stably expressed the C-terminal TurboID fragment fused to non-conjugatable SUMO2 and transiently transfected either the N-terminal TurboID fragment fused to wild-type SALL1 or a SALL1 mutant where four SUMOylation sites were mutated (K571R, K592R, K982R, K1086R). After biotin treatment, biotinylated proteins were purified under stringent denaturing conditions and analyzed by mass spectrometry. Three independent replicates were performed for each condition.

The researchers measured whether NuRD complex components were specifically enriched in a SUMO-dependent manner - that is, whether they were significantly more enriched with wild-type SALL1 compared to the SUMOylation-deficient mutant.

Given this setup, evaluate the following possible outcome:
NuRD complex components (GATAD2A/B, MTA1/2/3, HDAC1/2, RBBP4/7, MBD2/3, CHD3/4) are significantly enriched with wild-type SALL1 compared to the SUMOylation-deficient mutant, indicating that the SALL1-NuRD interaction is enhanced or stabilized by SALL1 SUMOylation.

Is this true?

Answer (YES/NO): YES